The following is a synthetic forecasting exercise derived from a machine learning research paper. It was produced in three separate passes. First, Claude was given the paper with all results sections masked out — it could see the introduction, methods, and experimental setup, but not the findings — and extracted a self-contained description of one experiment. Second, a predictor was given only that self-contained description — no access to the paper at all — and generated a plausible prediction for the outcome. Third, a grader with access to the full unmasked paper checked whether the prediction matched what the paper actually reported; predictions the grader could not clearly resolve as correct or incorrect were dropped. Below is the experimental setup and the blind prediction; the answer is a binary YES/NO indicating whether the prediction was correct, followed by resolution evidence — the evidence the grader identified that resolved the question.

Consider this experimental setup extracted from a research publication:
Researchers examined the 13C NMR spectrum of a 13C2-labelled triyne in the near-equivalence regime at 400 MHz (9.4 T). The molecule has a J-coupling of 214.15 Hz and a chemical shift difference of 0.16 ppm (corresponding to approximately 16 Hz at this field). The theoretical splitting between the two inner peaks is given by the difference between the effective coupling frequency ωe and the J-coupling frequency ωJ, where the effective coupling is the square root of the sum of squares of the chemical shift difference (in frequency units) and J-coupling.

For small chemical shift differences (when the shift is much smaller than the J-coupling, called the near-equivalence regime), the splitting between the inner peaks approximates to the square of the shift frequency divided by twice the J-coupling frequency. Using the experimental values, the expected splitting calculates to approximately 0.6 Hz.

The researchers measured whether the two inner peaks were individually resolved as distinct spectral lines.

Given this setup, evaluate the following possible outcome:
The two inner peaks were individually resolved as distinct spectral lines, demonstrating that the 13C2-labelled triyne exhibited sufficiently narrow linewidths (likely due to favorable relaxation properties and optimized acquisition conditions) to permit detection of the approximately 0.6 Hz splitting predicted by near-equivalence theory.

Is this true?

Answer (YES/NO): NO